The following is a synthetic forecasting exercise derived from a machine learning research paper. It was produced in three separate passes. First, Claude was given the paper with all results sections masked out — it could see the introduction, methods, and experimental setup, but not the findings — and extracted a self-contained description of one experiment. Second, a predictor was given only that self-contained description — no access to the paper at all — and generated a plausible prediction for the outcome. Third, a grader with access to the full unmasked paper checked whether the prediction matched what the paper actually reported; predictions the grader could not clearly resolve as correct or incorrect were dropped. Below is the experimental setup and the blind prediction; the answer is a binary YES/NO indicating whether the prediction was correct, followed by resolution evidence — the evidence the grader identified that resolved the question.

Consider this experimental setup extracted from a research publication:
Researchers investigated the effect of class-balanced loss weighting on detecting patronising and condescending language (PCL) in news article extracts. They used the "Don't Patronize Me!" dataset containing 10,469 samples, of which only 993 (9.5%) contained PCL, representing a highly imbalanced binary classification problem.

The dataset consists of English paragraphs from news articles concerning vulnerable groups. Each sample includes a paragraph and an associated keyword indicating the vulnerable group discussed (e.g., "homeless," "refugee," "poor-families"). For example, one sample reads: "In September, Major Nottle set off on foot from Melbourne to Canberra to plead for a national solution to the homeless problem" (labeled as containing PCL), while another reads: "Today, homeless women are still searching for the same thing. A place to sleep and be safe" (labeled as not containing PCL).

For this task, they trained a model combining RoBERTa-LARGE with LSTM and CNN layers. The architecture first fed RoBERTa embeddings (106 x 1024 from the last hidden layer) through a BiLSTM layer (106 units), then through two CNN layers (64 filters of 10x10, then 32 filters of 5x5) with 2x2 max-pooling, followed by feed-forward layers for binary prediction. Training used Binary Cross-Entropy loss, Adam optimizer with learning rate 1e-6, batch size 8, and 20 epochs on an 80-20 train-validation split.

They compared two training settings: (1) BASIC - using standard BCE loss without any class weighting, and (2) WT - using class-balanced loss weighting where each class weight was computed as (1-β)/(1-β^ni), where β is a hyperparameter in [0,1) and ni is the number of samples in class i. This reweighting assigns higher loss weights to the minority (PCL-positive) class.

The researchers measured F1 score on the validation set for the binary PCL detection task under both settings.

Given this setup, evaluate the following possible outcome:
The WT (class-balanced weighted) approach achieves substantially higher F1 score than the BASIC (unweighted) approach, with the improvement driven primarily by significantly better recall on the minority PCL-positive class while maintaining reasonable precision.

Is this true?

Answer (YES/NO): NO